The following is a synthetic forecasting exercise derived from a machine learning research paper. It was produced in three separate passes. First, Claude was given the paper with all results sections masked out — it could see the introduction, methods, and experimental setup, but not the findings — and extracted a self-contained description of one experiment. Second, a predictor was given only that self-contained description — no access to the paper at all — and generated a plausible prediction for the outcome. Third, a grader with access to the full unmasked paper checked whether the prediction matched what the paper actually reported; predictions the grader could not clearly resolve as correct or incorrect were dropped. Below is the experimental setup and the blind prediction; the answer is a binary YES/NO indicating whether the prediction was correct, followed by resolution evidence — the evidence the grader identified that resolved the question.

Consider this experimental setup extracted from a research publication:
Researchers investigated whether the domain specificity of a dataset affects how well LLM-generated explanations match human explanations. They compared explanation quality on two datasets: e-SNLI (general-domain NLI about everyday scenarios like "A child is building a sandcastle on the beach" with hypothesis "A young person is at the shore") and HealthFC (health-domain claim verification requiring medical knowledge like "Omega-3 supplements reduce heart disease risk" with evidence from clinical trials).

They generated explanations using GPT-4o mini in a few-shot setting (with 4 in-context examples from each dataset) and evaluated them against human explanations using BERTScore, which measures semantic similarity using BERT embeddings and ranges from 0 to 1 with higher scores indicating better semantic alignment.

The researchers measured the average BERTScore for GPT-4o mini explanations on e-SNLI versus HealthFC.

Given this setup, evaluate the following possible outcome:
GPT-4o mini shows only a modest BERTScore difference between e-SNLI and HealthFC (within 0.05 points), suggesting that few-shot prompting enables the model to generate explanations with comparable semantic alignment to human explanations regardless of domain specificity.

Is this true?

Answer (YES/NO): YES